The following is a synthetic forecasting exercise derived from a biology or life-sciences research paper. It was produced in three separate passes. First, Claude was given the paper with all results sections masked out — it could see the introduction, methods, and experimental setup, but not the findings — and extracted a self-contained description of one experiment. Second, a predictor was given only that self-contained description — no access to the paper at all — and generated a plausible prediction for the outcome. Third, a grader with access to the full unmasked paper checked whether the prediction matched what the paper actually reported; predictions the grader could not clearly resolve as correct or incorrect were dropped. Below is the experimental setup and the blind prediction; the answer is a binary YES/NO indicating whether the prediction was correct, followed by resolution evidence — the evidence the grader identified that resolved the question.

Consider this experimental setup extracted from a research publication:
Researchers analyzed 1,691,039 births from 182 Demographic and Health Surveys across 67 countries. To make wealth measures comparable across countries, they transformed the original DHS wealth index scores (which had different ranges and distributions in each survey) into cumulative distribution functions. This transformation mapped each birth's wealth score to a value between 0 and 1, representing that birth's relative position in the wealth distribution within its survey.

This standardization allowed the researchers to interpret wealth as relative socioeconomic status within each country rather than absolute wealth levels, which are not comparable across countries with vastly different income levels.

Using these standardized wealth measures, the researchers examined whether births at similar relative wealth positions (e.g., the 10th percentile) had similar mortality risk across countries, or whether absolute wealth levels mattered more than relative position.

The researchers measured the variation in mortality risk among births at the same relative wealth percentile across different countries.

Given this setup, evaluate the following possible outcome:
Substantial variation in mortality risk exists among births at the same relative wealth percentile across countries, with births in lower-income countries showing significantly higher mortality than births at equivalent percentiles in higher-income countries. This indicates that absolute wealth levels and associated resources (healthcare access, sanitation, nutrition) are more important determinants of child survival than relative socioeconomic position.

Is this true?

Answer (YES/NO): YES